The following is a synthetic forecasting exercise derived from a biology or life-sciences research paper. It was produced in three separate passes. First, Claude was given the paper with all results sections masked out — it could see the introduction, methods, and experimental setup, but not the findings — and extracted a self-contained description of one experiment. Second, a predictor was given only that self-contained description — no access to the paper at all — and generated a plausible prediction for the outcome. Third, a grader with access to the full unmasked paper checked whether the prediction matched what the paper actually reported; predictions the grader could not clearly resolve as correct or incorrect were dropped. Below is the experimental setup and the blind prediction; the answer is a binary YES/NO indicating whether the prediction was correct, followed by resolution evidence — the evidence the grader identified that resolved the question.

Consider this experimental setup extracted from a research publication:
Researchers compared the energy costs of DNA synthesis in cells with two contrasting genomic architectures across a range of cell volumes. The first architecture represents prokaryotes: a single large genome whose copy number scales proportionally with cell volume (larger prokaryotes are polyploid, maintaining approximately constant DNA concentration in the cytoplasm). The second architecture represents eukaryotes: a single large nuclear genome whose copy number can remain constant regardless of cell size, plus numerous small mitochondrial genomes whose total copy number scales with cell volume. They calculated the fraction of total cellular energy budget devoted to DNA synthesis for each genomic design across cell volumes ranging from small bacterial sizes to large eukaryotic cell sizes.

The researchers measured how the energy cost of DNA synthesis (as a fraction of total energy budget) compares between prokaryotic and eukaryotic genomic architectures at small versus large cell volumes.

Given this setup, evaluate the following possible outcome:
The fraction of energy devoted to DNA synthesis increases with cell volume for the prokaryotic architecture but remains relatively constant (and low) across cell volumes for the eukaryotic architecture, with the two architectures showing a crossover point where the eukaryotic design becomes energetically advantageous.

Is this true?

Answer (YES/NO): NO